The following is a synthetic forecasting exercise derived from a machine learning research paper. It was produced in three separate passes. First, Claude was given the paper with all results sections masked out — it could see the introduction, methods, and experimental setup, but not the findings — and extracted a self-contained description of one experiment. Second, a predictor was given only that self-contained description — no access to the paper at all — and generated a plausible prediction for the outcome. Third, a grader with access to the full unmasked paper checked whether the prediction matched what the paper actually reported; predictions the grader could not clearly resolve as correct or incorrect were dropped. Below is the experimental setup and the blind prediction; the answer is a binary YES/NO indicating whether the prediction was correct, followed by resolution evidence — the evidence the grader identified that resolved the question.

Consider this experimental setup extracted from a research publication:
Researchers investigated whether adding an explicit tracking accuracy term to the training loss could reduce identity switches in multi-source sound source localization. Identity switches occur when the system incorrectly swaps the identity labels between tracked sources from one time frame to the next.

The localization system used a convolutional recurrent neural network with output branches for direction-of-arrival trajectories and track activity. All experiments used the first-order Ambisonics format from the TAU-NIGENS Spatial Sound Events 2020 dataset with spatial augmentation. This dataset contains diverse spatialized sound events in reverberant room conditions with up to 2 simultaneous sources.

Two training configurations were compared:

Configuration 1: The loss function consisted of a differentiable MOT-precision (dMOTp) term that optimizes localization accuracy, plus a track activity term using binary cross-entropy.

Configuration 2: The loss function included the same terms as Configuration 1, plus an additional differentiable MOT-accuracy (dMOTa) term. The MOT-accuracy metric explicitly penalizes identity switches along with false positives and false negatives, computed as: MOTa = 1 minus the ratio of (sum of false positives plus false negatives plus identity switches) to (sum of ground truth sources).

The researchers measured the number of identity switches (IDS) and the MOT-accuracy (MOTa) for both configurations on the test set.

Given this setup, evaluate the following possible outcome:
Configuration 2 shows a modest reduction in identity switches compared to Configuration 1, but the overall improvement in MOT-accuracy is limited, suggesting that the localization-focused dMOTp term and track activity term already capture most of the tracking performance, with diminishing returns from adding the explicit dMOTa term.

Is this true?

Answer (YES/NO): NO